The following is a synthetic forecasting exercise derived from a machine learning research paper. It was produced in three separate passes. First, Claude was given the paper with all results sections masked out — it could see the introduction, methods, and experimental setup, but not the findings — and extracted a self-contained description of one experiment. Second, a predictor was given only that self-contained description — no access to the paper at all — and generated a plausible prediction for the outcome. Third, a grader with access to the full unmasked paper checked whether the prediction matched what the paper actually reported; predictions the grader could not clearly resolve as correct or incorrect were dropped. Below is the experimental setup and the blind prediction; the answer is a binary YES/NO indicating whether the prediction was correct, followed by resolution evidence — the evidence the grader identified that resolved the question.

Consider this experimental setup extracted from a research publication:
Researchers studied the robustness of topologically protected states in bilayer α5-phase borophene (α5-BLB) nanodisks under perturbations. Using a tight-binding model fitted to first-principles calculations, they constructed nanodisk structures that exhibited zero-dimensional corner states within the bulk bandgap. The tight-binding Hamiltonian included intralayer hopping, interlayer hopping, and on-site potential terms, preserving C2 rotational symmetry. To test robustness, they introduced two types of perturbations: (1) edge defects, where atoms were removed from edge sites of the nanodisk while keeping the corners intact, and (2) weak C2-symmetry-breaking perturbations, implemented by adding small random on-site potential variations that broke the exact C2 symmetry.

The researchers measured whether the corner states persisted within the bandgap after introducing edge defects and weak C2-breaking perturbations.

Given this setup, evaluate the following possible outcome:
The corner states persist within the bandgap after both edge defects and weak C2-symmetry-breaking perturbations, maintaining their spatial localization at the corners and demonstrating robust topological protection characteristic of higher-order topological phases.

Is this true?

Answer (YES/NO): YES